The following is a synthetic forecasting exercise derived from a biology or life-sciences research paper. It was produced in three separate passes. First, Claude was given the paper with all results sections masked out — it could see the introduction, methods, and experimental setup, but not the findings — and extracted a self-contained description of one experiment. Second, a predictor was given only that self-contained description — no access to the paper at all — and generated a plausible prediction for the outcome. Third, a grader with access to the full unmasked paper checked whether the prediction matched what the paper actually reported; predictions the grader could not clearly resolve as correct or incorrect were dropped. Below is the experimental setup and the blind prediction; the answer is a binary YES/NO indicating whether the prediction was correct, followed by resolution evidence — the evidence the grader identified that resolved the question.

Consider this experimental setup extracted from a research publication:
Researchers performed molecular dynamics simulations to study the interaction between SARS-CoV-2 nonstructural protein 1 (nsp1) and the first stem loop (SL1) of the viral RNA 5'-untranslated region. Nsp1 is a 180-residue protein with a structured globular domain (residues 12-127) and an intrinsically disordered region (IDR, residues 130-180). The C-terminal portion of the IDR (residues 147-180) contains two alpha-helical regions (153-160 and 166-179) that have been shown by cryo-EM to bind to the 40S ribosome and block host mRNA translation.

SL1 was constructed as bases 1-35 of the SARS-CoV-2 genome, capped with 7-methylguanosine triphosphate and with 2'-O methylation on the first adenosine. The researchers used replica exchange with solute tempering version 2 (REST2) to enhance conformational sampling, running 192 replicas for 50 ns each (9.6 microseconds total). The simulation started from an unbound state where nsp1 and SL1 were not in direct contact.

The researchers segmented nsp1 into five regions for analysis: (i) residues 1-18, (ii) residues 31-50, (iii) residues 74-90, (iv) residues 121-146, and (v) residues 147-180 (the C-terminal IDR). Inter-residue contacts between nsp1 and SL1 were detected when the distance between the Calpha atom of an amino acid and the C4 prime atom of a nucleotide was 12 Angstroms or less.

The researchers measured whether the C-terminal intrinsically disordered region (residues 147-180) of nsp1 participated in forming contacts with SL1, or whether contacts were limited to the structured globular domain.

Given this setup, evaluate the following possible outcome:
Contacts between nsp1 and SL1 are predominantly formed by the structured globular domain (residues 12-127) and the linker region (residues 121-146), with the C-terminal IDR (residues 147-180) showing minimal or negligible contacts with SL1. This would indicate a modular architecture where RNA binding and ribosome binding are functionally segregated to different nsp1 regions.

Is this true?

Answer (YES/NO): NO